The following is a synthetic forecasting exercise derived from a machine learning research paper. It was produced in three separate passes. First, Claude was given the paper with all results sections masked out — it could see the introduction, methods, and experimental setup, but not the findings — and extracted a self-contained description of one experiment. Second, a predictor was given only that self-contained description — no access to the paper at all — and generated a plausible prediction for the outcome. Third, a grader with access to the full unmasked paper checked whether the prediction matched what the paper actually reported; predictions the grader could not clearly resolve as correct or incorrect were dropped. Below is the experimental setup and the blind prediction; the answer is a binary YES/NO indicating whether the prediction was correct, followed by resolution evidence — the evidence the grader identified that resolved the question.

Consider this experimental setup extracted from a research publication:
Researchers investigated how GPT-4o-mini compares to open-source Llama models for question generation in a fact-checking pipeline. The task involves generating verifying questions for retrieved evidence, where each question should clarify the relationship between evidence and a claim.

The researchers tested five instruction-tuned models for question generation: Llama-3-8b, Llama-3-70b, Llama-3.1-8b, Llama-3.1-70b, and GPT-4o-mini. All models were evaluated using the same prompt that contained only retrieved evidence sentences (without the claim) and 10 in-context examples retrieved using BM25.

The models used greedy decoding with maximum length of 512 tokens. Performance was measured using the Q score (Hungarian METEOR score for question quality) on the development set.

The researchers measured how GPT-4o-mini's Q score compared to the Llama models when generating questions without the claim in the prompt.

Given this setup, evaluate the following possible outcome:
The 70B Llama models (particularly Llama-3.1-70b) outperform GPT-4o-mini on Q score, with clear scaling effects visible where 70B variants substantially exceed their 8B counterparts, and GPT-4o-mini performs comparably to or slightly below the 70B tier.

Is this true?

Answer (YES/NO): NO